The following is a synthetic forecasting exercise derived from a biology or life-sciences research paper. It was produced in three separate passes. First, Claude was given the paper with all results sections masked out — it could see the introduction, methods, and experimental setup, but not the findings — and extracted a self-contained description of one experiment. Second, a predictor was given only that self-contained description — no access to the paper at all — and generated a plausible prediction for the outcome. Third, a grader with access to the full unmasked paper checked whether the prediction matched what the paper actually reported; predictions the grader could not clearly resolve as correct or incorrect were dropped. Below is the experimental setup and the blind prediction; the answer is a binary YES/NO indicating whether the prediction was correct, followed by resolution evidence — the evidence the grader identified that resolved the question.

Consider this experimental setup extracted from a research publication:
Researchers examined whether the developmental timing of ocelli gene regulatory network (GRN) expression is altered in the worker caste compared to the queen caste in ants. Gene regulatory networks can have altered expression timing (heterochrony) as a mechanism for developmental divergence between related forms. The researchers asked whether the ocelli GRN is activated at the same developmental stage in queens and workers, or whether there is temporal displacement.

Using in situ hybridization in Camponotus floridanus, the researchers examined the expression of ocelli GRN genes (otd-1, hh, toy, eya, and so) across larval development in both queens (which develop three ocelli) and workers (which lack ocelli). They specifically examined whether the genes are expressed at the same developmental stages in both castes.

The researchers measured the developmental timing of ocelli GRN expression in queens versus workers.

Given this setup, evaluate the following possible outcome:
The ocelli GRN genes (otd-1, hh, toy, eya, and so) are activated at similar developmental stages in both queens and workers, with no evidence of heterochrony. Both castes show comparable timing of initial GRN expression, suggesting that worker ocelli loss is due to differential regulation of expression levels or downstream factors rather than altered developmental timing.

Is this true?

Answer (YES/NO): YES